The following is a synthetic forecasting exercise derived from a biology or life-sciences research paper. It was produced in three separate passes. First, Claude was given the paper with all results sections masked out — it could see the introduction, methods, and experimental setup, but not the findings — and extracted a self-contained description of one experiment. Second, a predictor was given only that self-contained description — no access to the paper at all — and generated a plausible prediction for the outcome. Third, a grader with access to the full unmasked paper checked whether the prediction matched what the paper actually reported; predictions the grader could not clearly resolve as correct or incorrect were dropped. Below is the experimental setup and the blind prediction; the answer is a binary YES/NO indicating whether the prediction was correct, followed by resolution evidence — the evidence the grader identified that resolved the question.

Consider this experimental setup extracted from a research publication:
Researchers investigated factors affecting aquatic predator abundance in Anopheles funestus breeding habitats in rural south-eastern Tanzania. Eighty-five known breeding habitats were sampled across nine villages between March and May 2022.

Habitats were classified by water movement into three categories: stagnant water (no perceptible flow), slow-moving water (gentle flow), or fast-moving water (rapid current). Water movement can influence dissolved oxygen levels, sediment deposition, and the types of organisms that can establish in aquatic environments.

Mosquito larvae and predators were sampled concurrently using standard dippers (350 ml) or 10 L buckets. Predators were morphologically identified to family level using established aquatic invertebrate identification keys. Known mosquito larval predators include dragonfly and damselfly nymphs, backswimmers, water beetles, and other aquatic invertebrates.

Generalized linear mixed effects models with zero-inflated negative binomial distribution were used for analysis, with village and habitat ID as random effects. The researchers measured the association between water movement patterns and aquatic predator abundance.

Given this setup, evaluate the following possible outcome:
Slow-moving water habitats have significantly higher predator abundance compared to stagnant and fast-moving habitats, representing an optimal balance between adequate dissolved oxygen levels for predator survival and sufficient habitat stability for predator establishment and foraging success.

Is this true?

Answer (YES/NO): NO